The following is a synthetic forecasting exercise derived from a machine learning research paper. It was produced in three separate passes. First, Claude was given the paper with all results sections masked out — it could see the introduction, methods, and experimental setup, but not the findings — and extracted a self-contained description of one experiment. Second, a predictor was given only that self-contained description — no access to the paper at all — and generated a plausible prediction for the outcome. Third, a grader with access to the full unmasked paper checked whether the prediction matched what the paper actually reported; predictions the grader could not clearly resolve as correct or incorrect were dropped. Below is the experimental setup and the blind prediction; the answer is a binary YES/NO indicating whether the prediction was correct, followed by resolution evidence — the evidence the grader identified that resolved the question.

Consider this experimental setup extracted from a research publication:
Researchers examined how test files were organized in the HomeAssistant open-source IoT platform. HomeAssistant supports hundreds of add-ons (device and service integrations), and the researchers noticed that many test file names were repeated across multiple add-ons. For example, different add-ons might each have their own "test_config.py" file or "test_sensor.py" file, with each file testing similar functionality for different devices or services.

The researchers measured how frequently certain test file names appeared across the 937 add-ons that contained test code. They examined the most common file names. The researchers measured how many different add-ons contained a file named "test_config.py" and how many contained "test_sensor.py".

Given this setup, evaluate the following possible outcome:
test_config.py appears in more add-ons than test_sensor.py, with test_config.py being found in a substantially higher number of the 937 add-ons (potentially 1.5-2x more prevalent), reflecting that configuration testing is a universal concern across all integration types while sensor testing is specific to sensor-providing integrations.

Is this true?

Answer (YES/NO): YES